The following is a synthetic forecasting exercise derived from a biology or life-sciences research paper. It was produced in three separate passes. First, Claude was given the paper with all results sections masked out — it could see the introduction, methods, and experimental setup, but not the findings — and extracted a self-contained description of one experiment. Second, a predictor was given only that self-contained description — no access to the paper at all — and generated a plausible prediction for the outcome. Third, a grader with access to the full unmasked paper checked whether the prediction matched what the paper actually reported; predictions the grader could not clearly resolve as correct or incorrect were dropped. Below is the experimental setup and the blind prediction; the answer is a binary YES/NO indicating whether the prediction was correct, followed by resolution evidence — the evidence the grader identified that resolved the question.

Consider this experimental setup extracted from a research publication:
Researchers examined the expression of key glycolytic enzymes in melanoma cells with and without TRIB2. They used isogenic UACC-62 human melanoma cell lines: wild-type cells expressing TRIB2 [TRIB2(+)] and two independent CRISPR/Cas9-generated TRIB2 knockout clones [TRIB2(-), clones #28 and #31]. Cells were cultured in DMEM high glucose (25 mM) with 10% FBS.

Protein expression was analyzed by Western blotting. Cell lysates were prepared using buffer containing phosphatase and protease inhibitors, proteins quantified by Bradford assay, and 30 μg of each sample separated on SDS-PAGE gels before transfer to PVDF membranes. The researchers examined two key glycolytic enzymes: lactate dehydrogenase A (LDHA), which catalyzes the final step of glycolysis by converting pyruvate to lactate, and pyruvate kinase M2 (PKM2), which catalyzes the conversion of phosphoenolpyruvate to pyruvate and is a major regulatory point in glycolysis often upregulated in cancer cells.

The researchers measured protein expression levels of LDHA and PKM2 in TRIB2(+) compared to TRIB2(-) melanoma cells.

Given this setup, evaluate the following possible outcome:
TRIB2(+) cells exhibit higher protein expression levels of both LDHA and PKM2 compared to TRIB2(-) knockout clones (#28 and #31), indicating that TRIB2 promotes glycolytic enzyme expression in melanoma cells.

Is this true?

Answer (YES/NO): NO